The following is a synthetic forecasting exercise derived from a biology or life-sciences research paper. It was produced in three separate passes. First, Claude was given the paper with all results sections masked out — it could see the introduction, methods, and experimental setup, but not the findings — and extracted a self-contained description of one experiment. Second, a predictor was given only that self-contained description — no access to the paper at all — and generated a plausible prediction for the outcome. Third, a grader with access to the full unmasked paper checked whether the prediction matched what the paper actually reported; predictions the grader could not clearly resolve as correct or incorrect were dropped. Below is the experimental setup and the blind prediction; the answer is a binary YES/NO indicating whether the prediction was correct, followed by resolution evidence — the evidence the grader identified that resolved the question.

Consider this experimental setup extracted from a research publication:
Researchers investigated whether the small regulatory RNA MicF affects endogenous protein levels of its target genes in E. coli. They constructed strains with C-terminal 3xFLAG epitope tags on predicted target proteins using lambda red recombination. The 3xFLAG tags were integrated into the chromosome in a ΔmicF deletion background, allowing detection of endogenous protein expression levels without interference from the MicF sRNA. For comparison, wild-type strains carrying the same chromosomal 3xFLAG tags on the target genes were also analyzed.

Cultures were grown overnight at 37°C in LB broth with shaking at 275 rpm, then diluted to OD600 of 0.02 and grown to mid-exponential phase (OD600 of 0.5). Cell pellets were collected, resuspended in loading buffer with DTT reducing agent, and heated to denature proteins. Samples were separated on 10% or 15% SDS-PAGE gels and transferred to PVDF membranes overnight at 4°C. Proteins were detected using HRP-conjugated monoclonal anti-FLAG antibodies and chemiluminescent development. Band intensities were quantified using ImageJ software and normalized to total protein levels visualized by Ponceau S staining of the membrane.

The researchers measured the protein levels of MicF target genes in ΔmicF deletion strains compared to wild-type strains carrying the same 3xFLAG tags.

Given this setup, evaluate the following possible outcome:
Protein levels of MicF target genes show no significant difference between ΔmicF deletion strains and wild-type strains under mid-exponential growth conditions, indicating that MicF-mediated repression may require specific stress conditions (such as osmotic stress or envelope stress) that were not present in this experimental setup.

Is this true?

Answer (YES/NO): NO